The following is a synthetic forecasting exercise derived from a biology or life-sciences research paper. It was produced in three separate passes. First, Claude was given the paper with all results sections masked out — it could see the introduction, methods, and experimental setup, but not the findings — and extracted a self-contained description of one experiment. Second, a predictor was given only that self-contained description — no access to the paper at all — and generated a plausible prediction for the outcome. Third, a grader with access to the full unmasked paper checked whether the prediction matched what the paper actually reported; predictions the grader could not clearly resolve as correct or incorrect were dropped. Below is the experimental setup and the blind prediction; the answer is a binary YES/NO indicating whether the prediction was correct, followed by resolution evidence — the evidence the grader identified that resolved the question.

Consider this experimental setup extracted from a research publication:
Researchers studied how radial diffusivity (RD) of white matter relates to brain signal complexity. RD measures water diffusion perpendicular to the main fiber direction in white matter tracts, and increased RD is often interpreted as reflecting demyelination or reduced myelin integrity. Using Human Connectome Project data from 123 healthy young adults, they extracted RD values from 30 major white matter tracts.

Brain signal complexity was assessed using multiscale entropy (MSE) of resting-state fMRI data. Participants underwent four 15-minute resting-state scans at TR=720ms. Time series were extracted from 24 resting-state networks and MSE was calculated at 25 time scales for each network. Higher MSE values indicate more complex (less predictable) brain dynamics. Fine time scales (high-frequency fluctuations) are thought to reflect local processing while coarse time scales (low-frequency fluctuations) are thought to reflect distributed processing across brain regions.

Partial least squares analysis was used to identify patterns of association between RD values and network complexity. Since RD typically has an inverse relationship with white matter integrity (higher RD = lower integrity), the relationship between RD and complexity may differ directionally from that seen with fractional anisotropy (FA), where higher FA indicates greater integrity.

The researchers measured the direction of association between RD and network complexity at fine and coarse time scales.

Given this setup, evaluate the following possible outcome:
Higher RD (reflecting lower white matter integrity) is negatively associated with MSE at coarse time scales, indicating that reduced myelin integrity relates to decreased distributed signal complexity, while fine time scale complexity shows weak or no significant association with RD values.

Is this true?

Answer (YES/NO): NO